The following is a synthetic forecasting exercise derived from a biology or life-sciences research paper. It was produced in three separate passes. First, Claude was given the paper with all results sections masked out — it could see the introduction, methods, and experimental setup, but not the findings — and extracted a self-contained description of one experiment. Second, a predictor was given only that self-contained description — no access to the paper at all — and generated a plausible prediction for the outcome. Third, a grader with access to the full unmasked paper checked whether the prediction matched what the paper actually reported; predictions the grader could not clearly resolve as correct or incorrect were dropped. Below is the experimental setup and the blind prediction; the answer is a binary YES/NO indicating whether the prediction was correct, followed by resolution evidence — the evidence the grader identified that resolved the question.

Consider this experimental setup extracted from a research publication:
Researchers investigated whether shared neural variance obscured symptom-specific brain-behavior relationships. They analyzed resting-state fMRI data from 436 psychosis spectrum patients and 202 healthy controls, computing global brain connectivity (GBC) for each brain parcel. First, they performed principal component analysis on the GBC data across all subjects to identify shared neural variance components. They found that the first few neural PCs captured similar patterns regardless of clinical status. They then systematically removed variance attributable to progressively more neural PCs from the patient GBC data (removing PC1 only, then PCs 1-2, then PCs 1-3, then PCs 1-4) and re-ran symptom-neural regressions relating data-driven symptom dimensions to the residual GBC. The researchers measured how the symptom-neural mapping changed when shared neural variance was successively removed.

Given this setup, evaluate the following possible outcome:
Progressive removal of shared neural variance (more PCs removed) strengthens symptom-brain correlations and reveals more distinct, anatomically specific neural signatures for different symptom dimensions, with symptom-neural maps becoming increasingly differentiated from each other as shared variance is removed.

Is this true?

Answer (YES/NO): NO